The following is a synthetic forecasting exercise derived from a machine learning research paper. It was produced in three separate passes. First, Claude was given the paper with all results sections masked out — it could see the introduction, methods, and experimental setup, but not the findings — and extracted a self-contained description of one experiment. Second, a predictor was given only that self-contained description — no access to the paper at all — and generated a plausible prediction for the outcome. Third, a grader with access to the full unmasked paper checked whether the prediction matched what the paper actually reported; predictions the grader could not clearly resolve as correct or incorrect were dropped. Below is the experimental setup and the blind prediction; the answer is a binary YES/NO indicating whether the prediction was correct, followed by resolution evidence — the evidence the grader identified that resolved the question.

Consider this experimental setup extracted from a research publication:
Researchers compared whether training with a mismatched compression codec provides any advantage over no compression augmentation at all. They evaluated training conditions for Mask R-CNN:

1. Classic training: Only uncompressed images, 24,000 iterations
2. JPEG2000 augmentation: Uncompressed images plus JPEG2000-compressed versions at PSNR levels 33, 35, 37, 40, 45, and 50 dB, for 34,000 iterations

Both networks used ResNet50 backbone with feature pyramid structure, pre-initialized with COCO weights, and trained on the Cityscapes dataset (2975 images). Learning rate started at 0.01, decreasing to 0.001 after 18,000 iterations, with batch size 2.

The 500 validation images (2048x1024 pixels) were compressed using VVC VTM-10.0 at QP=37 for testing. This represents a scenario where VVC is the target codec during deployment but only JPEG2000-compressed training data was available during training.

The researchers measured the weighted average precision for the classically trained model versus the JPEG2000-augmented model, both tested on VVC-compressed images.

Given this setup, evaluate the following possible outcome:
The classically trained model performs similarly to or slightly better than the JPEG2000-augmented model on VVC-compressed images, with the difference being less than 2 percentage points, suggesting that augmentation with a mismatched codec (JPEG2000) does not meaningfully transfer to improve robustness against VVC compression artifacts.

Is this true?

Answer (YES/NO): NO